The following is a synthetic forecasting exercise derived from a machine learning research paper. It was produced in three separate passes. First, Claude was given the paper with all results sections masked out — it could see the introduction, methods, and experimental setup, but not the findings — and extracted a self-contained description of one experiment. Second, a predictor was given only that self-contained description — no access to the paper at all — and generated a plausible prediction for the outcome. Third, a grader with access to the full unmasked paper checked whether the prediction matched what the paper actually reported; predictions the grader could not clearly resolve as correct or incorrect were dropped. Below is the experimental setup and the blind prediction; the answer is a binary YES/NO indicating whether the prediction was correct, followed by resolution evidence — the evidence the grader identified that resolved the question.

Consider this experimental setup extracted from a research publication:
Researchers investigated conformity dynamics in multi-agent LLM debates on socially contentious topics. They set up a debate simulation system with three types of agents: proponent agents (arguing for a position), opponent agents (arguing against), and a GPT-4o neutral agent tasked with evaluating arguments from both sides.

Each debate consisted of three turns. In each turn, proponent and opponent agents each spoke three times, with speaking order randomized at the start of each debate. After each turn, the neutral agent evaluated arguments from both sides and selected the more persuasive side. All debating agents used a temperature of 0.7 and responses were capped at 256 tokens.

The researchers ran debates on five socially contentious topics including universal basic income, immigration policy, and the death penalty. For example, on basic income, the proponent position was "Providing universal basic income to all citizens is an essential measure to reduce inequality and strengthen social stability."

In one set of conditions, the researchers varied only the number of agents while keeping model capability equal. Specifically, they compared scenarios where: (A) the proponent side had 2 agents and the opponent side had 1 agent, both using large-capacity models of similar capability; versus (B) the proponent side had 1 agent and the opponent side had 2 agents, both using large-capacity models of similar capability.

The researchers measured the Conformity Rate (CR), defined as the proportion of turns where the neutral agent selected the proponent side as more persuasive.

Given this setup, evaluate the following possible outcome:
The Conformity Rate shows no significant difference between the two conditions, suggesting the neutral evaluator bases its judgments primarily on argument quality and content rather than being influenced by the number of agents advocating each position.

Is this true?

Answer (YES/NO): NO